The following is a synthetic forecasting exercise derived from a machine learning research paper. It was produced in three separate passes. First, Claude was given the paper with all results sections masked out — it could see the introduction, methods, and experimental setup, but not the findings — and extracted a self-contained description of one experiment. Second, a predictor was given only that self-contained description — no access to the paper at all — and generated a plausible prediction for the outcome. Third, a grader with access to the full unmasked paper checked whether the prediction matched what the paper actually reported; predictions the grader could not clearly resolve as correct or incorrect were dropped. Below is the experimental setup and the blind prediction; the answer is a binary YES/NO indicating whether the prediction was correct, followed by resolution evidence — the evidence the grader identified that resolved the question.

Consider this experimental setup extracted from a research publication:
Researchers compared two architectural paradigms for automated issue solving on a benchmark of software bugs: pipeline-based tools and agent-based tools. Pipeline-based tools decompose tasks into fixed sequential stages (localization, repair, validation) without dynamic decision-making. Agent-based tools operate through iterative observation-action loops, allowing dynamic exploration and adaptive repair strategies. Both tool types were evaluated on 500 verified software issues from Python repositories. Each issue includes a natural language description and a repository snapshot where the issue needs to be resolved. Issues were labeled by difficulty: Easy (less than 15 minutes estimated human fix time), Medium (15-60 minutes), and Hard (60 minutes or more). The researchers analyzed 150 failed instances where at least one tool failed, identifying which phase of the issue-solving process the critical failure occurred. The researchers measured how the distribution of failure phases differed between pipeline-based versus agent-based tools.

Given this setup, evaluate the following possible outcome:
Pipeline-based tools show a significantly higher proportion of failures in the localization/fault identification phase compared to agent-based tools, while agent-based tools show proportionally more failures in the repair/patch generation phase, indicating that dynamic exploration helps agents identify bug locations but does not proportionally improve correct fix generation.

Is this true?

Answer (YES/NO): NO